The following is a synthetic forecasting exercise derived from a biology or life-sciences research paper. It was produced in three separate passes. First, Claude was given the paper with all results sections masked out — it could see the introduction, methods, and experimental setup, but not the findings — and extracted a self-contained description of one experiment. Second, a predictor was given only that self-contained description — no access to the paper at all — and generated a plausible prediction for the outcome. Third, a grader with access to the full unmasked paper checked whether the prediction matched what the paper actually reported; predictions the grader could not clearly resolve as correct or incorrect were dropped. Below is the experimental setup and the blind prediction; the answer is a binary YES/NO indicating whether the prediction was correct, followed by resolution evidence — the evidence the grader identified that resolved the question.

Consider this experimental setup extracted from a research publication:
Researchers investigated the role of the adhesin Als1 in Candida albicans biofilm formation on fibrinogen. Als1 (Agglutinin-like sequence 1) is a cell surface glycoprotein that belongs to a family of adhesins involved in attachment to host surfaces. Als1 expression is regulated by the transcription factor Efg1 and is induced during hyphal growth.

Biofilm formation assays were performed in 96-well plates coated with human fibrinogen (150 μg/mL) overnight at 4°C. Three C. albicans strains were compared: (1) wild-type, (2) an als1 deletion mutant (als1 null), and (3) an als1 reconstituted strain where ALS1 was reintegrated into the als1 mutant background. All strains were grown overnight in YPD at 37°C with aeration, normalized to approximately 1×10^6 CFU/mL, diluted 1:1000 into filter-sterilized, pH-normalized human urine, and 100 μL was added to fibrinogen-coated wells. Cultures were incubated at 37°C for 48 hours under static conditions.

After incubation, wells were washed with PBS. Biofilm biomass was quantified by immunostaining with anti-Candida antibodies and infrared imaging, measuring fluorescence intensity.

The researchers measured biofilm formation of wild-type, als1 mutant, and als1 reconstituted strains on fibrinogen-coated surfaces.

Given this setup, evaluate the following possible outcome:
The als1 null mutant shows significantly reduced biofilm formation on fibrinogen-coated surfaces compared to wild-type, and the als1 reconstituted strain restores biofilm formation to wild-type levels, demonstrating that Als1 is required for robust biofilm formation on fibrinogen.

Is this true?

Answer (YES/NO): YES